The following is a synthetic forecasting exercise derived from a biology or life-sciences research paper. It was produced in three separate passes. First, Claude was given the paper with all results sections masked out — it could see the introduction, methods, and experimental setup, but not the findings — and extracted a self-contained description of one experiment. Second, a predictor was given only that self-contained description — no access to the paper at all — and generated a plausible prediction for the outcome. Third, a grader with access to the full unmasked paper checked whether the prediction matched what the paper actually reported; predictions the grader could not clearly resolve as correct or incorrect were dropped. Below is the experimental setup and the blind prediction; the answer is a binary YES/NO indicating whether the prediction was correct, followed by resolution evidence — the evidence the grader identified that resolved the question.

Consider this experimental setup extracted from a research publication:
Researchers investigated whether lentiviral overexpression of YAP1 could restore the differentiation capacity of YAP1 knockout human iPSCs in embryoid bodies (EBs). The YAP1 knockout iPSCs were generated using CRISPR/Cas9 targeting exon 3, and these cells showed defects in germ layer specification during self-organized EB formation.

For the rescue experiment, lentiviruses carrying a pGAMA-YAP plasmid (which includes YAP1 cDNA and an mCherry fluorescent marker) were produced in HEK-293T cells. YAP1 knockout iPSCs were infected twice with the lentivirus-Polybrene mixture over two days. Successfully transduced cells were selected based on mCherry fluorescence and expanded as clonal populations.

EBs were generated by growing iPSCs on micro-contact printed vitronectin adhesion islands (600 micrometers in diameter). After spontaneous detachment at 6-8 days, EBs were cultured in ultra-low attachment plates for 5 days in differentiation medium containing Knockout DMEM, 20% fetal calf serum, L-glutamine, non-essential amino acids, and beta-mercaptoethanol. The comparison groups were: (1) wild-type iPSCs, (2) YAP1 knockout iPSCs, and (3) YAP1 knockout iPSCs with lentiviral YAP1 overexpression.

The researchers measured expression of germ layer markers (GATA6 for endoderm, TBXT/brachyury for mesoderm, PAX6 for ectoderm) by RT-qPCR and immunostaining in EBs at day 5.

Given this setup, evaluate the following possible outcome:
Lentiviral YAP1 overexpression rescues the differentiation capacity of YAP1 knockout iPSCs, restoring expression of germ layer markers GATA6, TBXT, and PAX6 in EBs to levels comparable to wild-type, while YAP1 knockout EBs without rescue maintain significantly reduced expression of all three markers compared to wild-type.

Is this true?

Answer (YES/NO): NO